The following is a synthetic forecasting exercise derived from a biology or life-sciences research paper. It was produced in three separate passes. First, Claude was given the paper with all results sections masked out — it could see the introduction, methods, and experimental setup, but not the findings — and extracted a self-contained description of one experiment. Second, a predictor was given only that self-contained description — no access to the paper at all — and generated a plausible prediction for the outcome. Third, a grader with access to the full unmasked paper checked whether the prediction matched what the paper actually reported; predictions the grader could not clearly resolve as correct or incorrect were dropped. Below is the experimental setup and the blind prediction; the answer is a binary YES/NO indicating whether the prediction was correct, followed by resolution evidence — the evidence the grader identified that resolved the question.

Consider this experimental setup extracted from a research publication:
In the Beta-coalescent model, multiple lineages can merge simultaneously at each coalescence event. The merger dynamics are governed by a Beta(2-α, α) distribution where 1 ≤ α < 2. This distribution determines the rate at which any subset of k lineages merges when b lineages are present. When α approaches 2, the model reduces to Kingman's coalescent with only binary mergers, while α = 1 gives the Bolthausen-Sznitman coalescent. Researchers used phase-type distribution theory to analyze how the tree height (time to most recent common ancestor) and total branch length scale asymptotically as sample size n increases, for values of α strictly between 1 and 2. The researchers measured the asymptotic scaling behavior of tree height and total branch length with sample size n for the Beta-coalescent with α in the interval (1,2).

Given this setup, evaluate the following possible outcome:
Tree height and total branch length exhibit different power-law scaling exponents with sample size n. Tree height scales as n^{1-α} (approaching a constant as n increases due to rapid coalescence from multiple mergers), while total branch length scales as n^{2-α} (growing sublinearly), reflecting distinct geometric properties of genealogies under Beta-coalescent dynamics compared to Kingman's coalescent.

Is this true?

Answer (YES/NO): NO